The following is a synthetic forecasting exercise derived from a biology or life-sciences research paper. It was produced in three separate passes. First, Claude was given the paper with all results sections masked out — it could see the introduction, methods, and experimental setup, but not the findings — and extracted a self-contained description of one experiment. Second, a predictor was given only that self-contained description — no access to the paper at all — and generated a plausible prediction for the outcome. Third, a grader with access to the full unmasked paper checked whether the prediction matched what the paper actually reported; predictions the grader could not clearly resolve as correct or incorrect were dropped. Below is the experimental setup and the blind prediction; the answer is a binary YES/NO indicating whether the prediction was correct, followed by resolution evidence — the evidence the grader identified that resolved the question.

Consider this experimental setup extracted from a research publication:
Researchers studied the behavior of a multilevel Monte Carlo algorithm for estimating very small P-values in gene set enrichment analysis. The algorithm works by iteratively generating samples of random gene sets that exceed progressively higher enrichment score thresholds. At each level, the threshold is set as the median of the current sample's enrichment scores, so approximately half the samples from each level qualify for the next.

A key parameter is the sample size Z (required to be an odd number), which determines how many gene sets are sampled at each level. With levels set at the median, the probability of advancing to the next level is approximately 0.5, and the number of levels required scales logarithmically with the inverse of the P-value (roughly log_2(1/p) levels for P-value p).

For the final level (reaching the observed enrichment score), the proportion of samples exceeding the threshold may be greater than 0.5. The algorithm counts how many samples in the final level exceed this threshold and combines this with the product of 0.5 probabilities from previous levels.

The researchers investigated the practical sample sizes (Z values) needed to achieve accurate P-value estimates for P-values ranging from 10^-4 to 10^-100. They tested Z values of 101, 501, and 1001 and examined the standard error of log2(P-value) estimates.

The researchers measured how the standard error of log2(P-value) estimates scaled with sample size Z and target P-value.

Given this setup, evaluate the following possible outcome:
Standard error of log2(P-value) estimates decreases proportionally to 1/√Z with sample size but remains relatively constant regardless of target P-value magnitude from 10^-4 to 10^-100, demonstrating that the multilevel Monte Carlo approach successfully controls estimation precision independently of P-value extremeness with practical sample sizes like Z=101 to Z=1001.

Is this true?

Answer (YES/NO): NO